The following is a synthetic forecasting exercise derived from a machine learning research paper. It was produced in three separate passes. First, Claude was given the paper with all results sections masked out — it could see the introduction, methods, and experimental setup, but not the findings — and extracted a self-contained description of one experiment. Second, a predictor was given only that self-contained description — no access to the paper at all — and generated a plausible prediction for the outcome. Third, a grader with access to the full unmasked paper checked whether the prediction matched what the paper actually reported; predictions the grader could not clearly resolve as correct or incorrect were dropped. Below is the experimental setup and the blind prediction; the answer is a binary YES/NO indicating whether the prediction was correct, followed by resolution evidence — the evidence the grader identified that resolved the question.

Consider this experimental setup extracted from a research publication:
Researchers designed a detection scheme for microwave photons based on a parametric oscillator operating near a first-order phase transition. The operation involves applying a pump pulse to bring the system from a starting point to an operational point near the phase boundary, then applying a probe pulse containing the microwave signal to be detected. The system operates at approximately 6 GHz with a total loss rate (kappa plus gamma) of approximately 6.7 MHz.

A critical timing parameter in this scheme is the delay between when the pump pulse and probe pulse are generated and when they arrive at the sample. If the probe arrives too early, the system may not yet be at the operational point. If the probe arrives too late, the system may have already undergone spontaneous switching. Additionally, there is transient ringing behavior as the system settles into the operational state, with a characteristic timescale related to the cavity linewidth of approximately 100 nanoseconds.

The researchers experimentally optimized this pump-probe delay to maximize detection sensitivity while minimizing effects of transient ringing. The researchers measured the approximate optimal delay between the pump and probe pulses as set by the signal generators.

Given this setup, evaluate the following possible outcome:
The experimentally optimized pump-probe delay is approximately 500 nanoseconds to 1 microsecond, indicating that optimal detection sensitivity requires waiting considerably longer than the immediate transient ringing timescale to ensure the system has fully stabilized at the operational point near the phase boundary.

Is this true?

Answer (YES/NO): NO